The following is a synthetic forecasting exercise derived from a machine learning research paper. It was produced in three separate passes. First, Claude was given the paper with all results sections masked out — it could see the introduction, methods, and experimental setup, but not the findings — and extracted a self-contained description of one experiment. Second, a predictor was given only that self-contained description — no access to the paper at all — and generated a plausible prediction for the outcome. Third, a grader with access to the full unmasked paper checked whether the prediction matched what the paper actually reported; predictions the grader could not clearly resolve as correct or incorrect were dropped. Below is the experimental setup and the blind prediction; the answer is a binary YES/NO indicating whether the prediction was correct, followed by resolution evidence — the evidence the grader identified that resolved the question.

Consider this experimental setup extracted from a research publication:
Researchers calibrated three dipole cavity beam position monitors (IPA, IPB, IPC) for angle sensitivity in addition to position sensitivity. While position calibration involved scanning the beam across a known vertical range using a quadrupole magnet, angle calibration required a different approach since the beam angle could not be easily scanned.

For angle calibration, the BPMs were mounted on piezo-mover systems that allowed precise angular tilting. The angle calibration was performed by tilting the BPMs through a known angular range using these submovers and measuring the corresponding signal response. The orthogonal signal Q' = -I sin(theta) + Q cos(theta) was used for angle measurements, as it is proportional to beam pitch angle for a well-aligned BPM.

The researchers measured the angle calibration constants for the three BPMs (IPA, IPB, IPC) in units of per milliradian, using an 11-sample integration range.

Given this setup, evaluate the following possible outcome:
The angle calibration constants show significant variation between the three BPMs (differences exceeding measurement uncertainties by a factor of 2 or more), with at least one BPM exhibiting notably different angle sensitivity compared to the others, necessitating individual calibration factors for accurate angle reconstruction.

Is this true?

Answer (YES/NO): YES